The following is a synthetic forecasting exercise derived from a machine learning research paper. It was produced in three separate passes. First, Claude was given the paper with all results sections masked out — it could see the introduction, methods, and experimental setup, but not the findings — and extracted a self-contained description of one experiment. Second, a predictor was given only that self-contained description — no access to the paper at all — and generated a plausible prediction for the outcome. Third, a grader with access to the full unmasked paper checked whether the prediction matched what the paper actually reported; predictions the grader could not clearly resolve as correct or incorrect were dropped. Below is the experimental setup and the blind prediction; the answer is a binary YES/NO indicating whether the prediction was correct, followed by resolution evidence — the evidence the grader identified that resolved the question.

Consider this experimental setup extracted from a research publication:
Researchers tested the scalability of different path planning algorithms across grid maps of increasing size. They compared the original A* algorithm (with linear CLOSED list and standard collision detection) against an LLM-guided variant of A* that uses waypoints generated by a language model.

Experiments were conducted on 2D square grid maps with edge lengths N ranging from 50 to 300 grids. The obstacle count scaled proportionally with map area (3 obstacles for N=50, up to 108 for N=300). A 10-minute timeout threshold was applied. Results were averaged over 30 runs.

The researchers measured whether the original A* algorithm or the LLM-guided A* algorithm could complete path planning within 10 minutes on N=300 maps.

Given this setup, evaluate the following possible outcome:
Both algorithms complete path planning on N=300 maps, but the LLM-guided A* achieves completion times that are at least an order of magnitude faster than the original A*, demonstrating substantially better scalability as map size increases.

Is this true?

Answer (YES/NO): NO